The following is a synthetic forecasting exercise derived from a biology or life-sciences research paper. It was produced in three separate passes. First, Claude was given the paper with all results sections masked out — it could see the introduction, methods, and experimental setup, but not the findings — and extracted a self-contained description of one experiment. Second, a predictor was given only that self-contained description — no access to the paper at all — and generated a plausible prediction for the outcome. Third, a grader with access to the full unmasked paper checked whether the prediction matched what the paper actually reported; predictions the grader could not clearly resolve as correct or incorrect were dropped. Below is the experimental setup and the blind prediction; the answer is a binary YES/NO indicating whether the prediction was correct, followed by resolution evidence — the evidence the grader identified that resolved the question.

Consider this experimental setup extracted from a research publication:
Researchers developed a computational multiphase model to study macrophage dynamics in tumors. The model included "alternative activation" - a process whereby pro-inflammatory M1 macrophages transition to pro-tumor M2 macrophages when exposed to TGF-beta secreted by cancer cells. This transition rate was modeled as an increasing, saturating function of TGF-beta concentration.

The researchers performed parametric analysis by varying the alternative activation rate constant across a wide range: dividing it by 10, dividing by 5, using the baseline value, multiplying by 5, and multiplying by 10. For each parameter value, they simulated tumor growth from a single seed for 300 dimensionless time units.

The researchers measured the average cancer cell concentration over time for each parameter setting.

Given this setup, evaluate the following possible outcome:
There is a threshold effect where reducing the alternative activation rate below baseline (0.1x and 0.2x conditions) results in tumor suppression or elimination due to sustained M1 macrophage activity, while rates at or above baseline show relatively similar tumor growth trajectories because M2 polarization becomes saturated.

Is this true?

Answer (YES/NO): NO